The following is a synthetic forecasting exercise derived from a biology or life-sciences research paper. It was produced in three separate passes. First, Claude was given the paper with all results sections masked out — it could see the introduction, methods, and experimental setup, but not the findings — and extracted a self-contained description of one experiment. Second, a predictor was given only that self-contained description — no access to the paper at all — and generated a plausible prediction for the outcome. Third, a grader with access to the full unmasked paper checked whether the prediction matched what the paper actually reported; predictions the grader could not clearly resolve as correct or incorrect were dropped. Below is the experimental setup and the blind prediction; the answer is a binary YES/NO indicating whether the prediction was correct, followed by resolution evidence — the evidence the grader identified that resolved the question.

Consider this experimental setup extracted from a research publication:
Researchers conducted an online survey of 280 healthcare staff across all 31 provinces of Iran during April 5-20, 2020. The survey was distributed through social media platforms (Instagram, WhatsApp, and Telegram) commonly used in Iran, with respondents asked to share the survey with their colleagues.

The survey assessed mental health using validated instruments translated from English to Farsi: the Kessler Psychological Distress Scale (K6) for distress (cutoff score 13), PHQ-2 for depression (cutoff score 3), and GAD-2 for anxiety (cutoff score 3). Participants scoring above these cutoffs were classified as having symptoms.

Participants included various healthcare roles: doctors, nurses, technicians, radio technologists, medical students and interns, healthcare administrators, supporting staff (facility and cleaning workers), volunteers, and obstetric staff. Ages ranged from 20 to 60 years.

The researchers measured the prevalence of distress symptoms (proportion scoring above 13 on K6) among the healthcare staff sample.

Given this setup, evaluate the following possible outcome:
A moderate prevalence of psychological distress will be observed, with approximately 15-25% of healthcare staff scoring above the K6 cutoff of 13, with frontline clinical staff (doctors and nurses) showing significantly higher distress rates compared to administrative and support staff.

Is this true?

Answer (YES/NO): NO